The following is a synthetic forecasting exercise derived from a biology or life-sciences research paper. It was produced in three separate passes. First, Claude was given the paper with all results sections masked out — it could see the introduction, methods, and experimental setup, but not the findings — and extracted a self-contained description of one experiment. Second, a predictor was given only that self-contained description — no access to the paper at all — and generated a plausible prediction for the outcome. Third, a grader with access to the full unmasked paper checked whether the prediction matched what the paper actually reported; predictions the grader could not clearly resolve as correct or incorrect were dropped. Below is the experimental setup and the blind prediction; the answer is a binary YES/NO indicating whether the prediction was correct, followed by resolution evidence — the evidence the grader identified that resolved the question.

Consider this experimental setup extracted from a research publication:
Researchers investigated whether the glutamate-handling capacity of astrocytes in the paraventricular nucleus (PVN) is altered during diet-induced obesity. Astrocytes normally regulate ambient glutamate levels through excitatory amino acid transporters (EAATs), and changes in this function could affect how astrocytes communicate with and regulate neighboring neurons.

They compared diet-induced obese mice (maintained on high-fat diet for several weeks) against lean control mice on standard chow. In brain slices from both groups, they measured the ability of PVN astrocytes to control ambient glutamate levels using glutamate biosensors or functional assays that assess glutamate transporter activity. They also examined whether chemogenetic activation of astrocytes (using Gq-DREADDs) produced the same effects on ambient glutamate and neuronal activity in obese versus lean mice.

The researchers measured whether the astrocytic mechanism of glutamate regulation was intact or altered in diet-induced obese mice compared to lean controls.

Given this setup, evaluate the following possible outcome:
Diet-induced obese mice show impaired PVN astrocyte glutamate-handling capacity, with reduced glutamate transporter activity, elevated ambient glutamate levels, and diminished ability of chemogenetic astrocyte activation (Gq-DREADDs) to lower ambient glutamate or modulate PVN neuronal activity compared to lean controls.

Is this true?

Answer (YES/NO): YES